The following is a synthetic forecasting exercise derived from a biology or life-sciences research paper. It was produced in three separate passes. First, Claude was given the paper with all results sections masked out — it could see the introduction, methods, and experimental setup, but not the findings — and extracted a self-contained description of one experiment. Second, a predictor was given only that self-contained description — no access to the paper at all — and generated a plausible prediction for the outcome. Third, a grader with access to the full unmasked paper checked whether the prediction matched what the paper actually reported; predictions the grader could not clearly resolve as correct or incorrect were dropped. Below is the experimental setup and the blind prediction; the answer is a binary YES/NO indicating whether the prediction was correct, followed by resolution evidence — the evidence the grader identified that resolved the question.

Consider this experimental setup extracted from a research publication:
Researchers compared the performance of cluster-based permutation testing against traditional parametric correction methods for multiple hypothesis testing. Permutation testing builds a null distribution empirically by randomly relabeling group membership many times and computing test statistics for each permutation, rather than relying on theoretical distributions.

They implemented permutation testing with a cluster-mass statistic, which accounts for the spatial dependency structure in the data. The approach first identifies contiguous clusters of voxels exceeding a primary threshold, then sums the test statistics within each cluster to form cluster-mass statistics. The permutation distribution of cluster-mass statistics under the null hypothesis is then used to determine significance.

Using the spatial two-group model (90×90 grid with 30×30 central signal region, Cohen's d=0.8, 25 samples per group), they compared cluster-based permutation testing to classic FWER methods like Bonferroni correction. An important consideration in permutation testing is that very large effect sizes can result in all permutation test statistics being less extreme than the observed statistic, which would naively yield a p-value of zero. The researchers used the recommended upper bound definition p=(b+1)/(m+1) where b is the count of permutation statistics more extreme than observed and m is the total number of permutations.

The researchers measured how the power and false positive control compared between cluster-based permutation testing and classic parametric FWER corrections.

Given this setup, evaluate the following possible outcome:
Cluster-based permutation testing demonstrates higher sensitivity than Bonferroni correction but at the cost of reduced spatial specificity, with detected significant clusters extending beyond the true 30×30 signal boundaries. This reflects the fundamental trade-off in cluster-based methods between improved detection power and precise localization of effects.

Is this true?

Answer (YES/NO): NO